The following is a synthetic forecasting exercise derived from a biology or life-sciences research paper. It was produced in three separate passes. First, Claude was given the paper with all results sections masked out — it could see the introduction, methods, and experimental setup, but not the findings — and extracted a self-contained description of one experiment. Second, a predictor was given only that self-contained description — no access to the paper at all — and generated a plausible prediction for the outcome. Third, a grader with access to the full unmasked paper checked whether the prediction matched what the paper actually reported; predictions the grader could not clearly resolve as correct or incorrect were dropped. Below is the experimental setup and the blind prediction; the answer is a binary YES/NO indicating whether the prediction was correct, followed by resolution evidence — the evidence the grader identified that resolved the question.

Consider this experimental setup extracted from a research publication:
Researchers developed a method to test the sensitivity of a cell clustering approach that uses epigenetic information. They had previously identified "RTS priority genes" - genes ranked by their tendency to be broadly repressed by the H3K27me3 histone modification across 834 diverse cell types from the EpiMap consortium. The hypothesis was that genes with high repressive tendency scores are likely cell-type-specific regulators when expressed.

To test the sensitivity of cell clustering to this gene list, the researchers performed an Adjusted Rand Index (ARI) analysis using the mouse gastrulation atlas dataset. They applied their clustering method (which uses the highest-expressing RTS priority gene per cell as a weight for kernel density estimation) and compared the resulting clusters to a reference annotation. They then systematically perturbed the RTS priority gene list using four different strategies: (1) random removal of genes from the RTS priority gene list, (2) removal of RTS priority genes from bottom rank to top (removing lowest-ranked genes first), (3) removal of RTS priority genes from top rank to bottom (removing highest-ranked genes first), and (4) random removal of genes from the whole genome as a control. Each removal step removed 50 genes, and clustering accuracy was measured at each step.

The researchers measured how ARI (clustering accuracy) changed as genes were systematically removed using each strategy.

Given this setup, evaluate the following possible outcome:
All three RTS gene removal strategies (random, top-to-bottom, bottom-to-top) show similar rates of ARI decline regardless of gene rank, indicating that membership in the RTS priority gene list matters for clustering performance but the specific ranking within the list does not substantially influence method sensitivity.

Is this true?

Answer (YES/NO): NO